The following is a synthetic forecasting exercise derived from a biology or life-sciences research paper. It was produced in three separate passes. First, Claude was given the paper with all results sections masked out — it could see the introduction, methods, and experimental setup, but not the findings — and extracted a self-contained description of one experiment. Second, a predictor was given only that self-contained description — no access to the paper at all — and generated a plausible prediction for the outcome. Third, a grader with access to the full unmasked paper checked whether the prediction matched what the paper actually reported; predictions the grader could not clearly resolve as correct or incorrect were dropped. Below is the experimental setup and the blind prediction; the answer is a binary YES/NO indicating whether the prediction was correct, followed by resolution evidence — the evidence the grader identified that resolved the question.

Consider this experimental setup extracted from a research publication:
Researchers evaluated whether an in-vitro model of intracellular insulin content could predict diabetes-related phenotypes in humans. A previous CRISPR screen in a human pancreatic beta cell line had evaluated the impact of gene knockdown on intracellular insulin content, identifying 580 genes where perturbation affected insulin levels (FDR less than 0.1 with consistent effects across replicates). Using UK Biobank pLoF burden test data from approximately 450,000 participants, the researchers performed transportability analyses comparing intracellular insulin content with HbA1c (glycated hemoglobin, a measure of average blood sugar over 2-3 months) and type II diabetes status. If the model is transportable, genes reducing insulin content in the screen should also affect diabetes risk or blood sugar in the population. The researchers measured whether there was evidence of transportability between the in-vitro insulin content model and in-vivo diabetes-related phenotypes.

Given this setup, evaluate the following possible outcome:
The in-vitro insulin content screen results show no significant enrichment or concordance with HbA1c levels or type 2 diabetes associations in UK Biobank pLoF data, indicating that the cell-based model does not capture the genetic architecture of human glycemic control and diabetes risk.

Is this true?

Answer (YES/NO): YES